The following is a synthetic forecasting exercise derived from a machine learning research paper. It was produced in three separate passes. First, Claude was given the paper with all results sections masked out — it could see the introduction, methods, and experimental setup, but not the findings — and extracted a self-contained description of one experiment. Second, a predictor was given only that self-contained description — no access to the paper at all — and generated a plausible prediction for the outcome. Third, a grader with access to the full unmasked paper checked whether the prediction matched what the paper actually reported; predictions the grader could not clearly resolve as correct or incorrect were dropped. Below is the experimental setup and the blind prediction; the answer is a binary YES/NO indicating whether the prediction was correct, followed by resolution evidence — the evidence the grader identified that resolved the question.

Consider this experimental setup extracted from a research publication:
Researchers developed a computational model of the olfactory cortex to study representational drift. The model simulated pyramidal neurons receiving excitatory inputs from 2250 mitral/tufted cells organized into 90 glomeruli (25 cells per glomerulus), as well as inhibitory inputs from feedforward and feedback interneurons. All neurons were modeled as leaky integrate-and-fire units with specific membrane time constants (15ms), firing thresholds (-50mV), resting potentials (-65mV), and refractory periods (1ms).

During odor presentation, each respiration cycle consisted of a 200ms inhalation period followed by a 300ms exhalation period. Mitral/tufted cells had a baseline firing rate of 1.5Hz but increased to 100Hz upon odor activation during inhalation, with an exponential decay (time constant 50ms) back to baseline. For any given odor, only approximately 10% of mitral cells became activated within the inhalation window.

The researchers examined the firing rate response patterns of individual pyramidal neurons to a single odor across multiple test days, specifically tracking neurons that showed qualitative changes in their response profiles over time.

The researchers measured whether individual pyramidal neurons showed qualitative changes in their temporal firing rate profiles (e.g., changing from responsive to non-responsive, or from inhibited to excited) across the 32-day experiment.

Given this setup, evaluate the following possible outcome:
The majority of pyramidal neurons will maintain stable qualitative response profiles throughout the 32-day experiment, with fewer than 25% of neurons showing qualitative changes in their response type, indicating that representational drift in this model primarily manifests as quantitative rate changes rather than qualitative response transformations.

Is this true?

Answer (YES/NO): NO